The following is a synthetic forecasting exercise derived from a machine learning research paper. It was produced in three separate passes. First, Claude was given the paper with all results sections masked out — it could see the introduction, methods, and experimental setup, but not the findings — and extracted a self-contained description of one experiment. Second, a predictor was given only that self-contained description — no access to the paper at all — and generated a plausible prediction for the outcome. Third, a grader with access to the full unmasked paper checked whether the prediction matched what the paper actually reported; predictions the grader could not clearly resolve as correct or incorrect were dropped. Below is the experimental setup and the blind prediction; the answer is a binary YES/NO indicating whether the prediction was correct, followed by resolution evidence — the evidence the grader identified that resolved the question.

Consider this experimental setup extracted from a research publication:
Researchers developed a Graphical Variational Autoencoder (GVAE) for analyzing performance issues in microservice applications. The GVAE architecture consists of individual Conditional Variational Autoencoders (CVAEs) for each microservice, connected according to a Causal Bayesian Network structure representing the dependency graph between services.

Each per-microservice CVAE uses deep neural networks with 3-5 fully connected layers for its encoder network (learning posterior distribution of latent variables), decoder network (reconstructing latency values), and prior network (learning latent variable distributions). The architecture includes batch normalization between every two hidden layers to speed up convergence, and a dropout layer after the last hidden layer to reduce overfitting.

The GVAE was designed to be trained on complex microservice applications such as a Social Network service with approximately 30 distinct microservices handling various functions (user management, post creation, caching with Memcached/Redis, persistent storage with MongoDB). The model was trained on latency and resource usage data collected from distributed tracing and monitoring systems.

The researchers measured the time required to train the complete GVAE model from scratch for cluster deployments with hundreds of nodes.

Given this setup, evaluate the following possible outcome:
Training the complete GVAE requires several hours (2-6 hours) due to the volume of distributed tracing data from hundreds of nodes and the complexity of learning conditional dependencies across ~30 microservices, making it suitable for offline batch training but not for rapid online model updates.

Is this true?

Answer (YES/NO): YES